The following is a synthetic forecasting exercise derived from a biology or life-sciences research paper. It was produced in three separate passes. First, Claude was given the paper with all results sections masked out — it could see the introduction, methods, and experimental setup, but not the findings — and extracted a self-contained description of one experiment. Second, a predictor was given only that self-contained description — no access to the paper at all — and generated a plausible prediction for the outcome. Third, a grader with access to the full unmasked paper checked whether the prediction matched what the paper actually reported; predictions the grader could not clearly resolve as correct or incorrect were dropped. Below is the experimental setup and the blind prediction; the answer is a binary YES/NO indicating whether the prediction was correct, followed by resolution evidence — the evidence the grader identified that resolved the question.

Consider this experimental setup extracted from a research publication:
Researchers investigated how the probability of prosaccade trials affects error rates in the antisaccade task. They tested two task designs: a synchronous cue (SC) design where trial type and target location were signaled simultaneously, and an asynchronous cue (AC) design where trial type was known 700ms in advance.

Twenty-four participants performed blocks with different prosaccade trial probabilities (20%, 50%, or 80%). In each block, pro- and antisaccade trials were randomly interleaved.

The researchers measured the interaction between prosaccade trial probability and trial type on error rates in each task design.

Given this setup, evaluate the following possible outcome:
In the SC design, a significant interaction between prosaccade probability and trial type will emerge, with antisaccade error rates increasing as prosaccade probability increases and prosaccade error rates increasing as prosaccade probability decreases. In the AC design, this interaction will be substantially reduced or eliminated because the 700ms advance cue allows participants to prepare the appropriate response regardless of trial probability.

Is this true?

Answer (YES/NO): YES